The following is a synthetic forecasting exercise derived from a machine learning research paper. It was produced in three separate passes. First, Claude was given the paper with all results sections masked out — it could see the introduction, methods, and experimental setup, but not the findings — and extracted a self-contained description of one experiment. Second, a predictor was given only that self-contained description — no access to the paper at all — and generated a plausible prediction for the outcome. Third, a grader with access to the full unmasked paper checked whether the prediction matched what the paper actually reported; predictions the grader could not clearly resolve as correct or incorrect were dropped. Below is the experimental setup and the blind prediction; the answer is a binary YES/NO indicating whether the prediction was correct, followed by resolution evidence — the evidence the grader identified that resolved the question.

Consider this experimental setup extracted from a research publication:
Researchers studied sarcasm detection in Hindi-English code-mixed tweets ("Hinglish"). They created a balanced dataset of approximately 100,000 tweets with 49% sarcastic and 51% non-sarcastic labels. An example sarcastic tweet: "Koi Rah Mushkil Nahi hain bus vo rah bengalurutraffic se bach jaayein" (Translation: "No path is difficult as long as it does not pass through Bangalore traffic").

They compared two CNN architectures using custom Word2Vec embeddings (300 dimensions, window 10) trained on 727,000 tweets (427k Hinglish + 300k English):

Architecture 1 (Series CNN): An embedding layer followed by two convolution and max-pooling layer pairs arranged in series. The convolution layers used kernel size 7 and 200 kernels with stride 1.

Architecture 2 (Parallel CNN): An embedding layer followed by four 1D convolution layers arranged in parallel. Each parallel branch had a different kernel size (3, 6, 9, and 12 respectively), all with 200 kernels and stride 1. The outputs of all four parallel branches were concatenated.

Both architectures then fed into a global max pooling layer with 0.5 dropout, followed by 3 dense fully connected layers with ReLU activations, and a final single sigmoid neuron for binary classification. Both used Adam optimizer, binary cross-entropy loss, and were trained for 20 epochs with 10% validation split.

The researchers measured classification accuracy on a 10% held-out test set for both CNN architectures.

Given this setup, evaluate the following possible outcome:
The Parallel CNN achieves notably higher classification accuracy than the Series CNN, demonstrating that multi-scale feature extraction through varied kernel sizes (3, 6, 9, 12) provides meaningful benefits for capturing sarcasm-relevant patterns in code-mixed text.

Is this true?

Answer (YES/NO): NO